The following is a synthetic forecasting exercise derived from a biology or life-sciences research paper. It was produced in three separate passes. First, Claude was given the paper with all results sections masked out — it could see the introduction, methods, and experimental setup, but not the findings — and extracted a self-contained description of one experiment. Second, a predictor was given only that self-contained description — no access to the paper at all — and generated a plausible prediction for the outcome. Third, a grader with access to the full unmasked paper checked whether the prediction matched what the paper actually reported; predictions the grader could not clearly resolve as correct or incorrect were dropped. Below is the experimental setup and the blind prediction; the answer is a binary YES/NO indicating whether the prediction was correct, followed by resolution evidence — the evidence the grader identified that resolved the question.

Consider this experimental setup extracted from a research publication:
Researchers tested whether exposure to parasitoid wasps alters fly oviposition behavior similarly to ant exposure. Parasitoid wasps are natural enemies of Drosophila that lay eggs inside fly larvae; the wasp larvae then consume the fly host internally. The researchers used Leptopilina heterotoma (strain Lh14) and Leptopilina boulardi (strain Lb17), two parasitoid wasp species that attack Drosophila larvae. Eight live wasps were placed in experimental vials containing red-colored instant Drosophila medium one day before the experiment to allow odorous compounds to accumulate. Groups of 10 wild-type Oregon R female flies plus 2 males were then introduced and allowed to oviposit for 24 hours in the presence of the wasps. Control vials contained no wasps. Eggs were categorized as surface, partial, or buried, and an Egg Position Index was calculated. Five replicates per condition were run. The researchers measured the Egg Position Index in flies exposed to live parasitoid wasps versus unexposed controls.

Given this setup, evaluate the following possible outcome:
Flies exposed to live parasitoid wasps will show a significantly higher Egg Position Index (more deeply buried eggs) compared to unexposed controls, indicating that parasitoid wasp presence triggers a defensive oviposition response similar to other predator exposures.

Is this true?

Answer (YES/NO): NO